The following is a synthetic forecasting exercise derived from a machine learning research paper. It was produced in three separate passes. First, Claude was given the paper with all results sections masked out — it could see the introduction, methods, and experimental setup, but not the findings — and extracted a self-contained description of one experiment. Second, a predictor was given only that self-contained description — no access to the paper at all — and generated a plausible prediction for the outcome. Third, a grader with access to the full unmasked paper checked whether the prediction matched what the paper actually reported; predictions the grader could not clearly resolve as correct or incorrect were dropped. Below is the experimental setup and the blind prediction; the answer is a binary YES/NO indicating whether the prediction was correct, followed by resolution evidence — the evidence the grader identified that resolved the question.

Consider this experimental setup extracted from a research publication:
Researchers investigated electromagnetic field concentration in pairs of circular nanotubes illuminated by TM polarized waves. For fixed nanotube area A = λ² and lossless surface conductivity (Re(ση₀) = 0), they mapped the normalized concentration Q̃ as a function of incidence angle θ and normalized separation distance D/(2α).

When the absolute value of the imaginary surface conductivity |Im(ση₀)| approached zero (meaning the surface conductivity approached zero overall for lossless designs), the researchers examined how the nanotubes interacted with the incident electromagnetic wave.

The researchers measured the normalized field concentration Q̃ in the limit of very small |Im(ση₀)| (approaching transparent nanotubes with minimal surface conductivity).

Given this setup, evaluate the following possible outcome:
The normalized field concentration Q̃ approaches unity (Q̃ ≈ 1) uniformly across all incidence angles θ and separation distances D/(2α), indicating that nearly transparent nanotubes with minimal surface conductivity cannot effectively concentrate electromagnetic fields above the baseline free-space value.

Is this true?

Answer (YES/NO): YES